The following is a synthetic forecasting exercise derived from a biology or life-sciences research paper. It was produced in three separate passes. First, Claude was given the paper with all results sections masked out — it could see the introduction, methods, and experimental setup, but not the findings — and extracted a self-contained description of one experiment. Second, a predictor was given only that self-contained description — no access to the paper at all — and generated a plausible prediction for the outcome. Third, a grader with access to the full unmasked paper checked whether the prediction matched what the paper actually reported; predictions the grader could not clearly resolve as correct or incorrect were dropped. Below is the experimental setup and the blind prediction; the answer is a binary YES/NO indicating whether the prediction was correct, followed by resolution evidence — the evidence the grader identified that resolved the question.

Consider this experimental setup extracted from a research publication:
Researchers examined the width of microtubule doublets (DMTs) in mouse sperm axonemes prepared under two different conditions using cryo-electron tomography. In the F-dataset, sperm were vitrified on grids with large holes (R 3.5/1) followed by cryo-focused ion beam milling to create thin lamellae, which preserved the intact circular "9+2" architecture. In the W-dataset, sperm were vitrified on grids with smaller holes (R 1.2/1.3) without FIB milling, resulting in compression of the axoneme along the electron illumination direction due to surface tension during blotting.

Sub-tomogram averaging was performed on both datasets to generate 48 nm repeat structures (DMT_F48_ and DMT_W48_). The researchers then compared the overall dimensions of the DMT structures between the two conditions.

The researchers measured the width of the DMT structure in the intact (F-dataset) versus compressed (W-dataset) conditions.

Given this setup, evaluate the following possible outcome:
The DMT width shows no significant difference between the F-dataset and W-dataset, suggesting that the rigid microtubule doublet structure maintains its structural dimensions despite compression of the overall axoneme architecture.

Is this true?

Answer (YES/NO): NO